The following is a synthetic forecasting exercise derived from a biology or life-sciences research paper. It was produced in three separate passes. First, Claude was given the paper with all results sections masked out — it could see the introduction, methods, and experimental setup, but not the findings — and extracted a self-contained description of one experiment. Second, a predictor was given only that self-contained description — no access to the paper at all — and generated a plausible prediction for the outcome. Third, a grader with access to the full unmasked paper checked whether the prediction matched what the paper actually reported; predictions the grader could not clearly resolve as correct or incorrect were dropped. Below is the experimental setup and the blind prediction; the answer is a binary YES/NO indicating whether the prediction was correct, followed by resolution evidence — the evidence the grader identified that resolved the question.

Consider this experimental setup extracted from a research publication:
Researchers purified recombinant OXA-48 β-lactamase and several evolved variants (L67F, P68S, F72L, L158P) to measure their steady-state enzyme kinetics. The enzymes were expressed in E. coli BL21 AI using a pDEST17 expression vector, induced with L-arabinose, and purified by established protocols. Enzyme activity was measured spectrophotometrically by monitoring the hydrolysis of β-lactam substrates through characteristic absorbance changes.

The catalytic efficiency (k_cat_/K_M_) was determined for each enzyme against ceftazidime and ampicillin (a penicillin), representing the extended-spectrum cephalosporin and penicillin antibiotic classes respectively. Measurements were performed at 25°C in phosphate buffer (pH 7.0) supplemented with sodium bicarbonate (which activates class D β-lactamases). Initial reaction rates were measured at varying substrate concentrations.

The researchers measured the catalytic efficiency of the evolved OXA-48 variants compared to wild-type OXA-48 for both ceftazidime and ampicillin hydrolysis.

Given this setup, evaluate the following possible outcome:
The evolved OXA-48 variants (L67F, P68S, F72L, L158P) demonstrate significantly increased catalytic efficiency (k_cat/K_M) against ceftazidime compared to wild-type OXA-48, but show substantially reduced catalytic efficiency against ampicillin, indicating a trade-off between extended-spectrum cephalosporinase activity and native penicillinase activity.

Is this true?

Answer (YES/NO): YES